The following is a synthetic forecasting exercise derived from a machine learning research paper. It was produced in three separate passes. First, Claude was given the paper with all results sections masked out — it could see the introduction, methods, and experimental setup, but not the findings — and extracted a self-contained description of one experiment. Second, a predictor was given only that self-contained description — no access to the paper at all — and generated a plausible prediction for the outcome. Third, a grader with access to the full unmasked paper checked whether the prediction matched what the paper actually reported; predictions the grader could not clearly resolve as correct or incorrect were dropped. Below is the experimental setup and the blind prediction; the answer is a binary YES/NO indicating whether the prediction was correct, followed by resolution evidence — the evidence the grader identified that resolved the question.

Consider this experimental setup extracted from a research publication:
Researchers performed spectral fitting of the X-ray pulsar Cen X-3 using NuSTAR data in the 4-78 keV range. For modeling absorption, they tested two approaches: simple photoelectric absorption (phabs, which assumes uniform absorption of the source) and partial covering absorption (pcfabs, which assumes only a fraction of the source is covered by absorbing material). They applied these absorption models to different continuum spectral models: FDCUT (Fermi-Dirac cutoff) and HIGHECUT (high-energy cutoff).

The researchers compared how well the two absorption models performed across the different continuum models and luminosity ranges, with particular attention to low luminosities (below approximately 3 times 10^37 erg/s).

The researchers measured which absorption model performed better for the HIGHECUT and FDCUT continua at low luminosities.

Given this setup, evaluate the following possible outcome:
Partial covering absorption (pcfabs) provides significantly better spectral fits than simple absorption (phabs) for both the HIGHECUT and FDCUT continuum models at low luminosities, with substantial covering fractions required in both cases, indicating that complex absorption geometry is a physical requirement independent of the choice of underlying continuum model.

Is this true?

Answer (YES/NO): NO